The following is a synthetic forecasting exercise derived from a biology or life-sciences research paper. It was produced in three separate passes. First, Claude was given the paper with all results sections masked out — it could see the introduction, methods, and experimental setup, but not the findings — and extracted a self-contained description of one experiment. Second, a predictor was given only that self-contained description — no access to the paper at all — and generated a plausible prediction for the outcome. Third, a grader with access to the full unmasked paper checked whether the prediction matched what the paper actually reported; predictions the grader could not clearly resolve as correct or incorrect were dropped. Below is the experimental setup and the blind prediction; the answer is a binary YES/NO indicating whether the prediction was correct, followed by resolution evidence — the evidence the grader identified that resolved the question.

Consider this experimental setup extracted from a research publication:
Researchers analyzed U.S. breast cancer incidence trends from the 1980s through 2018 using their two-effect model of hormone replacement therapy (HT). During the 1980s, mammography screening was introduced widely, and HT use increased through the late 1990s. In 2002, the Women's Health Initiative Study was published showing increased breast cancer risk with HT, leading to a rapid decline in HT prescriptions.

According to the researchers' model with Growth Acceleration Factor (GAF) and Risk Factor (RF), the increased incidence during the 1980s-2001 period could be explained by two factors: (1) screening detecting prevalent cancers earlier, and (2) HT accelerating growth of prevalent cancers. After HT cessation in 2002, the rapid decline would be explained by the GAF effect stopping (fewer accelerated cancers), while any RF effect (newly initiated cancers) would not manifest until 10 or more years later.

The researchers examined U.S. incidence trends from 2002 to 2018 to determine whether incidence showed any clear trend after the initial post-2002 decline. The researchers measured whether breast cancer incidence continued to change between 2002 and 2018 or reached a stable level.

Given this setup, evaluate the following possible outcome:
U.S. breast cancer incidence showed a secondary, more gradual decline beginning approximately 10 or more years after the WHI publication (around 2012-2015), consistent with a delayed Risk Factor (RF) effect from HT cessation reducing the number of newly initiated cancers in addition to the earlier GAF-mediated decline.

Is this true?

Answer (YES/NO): NO